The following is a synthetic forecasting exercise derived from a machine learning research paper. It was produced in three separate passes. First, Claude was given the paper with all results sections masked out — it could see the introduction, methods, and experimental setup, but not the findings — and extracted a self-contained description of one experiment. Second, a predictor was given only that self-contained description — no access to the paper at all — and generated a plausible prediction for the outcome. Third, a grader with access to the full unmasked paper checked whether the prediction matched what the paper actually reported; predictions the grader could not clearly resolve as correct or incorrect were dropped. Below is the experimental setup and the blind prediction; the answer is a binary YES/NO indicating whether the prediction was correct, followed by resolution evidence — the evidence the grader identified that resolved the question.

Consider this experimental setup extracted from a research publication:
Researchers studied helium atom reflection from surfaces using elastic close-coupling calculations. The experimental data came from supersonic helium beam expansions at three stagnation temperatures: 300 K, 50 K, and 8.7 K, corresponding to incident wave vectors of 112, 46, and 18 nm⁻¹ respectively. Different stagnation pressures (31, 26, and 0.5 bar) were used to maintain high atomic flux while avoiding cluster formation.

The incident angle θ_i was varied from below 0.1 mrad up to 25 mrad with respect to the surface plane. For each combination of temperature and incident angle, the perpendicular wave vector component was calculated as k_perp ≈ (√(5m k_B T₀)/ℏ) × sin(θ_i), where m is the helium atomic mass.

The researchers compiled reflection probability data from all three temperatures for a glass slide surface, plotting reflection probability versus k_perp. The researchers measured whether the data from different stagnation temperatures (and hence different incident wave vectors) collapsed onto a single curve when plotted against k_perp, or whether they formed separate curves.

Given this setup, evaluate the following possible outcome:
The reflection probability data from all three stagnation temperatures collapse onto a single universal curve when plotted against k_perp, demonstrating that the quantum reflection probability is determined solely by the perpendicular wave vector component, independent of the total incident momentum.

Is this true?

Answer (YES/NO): NO